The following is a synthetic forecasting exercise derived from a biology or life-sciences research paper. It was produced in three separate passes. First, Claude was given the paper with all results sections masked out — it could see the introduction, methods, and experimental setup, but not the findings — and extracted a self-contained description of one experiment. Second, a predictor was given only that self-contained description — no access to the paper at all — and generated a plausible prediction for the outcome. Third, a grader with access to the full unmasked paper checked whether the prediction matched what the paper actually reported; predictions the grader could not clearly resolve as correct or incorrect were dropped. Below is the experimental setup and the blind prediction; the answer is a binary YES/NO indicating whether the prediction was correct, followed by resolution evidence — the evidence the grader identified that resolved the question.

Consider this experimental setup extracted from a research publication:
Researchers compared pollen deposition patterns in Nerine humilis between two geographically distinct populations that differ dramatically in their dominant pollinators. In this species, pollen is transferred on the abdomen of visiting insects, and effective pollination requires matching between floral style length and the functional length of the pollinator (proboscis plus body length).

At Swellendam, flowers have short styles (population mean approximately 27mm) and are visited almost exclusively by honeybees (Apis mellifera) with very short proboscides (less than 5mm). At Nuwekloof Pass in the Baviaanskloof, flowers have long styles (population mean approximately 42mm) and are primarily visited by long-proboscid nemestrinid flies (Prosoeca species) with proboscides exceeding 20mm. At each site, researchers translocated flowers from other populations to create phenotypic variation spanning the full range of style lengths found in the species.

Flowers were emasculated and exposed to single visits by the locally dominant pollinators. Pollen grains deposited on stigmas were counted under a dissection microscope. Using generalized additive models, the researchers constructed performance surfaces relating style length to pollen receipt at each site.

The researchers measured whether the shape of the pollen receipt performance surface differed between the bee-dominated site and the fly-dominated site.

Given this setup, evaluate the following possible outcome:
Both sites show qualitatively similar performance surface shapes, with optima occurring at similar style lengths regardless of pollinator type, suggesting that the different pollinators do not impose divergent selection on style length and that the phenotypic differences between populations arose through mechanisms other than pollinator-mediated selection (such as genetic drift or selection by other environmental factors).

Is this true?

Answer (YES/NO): NO